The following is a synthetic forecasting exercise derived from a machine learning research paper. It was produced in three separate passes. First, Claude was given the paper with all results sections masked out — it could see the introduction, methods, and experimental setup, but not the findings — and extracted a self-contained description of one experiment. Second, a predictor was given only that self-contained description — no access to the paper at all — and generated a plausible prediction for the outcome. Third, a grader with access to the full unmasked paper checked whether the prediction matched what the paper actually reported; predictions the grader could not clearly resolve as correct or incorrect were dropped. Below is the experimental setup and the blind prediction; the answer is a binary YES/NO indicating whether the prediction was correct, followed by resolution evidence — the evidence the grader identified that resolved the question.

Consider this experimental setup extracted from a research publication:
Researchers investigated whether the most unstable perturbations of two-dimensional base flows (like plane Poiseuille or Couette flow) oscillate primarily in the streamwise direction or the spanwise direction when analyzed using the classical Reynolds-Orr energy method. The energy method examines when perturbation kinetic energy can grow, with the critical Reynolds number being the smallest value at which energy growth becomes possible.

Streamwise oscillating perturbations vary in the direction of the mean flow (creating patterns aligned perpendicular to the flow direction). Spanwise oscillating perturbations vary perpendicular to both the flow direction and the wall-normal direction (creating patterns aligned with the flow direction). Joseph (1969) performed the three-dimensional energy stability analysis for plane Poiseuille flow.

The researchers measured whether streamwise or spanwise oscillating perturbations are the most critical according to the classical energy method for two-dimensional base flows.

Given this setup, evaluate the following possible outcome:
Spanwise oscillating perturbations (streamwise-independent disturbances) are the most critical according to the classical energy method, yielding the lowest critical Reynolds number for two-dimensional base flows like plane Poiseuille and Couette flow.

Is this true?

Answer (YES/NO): YES